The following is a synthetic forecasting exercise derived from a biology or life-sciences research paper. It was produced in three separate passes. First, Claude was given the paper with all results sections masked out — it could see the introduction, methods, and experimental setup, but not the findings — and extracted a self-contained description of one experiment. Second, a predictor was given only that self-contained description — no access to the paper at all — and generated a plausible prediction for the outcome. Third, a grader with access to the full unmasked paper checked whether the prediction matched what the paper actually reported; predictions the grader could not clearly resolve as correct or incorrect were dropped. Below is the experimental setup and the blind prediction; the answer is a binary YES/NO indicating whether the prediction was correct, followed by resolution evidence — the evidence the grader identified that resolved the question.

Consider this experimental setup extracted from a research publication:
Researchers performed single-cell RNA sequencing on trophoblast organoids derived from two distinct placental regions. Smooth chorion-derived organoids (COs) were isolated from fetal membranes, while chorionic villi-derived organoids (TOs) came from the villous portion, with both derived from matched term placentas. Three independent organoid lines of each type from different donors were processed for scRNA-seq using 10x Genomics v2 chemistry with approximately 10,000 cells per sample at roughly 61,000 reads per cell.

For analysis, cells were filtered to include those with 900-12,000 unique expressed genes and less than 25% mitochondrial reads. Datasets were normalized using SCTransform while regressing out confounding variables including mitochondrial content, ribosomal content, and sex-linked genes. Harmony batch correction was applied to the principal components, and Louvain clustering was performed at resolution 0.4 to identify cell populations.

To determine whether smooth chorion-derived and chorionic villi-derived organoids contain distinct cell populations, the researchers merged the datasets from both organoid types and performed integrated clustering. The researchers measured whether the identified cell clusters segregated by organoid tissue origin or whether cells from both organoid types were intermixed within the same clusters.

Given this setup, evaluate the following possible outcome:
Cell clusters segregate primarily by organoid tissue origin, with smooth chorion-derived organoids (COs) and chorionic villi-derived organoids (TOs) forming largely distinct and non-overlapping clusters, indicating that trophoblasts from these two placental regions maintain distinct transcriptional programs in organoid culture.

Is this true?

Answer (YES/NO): NO